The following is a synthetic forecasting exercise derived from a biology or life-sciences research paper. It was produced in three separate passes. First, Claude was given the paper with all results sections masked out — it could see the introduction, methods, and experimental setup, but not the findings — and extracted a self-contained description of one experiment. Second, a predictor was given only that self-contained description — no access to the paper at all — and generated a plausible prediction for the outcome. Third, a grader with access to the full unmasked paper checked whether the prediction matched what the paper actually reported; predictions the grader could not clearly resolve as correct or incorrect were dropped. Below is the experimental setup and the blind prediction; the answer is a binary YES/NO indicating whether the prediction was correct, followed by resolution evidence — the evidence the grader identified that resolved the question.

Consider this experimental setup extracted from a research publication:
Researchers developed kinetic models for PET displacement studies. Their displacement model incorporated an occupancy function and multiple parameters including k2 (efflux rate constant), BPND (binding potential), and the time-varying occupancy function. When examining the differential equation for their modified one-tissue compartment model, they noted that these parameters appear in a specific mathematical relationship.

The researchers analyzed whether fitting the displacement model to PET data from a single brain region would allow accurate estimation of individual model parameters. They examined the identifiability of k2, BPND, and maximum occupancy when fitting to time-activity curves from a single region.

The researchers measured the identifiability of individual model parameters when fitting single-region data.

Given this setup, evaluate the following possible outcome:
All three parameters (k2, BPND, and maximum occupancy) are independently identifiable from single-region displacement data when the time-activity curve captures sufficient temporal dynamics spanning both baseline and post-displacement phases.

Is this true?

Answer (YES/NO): NO